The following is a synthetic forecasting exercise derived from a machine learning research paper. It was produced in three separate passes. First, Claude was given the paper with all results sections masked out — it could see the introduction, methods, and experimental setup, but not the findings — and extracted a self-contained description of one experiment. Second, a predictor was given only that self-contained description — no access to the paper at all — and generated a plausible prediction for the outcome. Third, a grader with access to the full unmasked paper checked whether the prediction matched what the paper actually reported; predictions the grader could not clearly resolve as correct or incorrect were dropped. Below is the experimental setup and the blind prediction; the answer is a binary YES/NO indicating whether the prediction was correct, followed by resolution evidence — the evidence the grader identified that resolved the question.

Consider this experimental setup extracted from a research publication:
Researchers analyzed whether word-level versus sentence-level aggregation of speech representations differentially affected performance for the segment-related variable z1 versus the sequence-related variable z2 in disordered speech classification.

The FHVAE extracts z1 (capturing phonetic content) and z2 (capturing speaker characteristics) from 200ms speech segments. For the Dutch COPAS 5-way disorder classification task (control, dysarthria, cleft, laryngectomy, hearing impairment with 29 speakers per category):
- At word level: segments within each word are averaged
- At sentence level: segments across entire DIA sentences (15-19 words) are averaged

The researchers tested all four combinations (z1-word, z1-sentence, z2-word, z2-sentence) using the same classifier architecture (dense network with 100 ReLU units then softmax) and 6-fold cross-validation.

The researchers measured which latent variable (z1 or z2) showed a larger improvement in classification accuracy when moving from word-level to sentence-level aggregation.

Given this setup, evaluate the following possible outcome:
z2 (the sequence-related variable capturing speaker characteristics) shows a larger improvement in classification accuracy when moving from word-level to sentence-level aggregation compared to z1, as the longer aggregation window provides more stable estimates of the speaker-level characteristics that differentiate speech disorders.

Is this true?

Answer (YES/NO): NO